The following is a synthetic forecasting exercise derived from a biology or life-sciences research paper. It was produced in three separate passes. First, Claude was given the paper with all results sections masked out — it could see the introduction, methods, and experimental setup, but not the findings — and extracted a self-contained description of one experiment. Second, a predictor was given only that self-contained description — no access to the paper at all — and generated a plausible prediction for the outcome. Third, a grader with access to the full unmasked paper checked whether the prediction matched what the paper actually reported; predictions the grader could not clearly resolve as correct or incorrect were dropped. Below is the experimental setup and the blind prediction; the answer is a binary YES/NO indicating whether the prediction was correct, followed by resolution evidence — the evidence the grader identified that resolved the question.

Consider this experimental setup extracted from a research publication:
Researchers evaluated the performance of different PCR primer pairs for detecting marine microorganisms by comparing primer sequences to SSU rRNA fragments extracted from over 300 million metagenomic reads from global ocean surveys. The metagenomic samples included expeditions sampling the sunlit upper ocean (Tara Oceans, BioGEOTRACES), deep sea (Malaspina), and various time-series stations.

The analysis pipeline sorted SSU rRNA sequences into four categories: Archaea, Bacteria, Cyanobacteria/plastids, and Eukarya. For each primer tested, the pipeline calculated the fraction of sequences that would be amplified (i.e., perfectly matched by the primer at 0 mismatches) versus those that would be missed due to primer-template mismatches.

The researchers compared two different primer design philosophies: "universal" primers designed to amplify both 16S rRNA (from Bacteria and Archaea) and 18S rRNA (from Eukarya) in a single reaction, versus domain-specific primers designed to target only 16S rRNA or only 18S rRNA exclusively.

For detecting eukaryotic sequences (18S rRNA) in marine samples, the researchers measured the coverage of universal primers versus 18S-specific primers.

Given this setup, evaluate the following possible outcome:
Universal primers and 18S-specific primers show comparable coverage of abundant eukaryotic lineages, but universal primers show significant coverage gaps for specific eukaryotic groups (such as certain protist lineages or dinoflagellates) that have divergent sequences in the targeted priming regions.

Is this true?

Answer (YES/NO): NO